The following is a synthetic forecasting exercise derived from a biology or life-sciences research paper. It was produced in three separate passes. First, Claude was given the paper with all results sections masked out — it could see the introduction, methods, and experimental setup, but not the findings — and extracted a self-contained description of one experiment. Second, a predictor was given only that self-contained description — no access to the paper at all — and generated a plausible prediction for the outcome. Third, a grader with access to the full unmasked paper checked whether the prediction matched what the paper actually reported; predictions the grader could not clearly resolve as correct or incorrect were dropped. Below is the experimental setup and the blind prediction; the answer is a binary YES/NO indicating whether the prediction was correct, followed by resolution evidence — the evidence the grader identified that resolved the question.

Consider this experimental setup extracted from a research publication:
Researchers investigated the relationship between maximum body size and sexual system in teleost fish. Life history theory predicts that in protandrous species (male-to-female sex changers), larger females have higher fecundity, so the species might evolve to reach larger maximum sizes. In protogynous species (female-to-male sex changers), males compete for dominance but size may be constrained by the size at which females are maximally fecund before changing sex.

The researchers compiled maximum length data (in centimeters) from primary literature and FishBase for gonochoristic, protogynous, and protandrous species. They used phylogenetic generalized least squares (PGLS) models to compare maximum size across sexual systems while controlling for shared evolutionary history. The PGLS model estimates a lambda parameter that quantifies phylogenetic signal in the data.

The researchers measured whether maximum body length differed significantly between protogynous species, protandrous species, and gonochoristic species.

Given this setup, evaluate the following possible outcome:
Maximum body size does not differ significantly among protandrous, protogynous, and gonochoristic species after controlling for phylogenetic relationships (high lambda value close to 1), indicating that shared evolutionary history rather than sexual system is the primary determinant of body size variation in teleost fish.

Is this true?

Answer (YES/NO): NO